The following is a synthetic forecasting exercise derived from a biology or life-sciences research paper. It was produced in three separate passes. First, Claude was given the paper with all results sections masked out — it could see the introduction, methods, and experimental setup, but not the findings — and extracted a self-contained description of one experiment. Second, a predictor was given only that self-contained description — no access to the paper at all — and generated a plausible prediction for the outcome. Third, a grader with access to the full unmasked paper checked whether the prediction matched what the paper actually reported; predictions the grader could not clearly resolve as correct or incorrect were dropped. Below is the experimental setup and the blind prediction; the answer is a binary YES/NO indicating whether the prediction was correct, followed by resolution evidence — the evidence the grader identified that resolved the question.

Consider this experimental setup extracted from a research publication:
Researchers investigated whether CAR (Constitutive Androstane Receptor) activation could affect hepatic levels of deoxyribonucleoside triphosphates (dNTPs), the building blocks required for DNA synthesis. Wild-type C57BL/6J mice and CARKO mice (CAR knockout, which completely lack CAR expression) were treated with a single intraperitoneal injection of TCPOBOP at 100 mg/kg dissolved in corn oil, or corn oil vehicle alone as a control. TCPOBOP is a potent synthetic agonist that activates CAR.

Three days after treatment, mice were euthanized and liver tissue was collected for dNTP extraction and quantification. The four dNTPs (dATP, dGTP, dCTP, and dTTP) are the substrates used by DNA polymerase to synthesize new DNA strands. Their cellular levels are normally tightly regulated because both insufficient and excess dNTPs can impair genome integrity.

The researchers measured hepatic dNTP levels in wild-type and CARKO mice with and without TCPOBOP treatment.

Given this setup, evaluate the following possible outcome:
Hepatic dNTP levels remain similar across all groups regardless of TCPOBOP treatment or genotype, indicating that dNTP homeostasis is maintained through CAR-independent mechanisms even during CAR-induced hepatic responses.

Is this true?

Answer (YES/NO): NO